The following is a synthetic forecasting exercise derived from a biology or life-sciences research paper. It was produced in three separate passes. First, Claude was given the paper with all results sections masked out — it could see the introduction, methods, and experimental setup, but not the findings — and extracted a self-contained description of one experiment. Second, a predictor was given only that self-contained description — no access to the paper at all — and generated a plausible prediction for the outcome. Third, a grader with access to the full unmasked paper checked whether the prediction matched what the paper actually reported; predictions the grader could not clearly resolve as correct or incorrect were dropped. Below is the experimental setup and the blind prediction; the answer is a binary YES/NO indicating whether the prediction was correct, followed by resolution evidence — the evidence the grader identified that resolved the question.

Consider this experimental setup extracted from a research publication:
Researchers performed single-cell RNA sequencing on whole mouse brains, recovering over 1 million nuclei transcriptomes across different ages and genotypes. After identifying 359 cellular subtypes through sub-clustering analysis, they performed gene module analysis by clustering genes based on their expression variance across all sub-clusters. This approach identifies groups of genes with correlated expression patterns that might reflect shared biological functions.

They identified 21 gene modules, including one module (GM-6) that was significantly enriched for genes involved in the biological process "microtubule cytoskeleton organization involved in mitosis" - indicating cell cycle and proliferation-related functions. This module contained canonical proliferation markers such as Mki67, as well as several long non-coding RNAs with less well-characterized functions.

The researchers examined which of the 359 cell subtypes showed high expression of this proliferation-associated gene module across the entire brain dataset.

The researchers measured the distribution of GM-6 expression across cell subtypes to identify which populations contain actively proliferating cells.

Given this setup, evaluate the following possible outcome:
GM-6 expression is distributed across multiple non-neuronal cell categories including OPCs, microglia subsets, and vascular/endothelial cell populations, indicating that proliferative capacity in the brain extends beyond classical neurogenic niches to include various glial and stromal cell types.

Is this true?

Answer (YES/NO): NO